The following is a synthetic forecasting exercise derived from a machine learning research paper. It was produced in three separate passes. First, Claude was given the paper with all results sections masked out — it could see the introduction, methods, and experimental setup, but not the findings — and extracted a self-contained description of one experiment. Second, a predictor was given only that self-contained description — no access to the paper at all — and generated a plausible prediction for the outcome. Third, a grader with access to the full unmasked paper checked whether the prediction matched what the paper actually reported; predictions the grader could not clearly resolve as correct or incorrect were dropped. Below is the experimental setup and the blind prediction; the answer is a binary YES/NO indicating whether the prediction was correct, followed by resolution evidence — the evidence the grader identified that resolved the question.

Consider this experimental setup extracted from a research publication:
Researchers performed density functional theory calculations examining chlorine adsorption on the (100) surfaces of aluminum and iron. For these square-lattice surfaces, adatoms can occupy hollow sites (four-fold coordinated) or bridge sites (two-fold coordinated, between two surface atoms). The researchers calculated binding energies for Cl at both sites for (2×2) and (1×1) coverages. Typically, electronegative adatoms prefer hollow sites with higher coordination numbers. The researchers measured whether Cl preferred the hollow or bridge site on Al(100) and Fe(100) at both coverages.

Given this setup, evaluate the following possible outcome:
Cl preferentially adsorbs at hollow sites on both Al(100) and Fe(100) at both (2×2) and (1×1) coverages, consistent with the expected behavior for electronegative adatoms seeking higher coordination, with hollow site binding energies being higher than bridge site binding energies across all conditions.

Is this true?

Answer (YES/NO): NO